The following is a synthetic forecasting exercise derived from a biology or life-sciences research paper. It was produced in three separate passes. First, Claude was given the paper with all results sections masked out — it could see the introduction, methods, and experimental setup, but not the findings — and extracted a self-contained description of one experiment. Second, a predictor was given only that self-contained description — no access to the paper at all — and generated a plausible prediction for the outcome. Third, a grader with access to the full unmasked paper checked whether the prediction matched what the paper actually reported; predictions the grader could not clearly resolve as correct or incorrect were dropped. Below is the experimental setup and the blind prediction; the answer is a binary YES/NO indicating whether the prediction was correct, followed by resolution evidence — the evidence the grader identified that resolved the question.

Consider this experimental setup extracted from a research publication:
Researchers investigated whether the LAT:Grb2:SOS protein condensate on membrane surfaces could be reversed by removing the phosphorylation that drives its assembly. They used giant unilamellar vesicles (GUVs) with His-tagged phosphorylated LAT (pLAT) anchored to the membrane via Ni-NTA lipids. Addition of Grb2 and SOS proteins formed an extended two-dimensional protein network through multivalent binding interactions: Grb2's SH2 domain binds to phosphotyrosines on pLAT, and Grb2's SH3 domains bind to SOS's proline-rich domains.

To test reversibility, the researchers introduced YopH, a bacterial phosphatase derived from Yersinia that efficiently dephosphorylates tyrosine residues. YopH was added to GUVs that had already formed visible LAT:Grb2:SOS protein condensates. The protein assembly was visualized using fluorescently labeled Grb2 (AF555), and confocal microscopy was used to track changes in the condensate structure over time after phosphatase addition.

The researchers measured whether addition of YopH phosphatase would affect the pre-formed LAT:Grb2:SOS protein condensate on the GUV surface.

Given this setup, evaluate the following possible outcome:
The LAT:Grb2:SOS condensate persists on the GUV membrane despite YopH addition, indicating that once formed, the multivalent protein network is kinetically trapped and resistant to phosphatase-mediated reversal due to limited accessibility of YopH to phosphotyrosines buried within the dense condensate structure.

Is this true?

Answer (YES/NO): NO